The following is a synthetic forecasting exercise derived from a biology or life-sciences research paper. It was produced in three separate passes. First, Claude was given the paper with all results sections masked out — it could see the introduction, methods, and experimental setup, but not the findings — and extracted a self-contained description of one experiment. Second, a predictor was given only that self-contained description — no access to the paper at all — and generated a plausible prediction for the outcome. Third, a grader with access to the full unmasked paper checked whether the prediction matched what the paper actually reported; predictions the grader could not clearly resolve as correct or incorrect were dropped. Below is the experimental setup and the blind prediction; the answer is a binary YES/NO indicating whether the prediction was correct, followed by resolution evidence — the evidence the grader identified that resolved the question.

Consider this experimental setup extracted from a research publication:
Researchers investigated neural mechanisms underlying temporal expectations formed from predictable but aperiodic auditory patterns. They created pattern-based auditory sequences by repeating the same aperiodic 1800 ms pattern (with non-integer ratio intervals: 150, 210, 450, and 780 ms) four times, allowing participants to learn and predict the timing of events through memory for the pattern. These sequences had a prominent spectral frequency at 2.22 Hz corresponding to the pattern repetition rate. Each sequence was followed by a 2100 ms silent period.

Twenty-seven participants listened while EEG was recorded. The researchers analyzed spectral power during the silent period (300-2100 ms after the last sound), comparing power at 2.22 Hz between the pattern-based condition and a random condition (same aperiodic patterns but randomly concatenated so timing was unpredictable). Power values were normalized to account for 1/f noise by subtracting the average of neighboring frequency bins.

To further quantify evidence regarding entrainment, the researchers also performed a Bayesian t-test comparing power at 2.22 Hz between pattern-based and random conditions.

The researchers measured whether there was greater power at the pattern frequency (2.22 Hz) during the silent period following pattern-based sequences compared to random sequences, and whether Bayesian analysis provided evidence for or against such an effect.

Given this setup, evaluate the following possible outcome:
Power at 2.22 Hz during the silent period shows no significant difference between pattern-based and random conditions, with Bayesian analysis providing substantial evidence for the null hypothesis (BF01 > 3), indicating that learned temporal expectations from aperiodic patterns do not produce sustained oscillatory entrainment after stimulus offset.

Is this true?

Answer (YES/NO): YES